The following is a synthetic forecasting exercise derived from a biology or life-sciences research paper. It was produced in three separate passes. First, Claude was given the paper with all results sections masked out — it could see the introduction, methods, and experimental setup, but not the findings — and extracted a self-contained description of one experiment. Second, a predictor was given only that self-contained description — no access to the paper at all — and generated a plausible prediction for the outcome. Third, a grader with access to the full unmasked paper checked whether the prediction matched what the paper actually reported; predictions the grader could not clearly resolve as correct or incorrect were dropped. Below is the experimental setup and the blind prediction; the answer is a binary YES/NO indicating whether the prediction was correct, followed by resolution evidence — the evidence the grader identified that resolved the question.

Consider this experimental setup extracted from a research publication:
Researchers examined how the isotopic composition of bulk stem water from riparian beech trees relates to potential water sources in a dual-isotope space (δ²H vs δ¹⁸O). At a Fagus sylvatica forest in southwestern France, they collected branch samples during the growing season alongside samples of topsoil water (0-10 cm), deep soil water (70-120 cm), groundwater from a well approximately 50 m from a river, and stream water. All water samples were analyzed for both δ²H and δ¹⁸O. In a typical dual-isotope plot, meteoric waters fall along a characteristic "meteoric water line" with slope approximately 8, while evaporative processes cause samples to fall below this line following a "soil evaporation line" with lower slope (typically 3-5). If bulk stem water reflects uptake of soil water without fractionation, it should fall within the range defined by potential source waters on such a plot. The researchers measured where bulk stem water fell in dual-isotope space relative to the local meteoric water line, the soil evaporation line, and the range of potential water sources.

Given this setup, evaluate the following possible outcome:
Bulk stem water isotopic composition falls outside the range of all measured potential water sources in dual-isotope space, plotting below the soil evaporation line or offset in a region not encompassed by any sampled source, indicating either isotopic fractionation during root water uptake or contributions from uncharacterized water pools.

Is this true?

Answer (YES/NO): NO